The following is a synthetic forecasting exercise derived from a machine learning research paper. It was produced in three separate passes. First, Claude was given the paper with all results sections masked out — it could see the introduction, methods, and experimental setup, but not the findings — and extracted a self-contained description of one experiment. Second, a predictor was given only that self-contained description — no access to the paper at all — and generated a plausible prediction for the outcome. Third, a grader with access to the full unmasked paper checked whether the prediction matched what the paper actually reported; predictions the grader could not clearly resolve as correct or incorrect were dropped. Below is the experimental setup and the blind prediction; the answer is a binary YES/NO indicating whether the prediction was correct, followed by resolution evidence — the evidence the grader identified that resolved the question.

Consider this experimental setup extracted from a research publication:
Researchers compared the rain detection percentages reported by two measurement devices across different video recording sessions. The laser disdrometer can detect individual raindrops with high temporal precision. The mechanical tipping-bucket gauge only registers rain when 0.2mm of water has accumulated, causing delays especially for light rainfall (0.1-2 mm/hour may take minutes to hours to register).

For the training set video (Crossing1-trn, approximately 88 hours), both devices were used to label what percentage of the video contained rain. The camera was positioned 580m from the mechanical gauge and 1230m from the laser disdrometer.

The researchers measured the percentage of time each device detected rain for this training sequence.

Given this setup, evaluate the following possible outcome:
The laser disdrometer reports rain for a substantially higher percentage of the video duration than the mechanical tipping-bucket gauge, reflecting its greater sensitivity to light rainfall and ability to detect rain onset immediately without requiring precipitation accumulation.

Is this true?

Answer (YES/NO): NO